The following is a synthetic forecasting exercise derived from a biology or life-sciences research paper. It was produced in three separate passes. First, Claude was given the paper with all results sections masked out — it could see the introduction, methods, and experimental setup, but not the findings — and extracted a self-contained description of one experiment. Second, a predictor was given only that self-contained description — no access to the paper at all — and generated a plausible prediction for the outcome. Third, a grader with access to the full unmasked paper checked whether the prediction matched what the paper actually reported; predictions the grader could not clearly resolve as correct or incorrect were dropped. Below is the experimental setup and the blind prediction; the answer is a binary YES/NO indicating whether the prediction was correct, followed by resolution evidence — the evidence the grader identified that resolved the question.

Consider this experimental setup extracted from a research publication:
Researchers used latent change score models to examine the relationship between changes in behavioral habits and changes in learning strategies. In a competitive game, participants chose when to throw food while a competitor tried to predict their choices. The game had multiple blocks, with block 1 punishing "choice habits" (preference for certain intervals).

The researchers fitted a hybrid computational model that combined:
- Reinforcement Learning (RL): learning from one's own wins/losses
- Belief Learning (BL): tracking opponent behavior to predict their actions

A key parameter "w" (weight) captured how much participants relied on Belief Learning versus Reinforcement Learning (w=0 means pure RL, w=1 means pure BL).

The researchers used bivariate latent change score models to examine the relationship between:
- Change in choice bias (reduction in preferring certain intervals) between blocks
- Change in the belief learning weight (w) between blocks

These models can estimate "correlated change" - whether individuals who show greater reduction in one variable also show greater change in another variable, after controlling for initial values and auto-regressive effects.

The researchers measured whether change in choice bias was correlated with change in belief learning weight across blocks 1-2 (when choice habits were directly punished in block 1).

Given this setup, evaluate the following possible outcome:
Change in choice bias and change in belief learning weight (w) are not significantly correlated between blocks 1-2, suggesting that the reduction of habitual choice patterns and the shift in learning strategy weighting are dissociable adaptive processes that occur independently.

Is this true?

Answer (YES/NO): NO